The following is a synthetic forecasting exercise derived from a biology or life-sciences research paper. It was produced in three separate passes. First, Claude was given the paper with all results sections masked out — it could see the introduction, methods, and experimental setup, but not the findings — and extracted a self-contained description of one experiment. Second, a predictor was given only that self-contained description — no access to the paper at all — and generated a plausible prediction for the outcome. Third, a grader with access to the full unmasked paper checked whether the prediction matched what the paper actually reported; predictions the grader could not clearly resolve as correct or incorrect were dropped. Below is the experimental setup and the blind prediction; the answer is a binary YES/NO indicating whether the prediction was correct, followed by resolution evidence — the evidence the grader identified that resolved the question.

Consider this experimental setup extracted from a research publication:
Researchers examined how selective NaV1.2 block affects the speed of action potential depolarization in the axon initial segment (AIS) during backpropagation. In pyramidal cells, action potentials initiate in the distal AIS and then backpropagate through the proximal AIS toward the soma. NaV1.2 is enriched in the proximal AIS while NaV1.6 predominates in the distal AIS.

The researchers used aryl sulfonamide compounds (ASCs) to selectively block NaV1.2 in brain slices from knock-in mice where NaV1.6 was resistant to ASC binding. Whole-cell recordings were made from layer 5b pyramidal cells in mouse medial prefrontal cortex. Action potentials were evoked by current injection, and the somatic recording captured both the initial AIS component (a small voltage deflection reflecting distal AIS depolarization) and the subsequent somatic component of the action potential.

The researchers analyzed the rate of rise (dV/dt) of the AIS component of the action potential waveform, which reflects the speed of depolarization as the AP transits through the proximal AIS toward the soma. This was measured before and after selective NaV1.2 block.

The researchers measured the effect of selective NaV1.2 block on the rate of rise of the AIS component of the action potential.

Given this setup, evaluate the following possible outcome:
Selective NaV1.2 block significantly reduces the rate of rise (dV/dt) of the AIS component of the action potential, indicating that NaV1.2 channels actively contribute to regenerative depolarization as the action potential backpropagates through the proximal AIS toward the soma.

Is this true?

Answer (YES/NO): YES